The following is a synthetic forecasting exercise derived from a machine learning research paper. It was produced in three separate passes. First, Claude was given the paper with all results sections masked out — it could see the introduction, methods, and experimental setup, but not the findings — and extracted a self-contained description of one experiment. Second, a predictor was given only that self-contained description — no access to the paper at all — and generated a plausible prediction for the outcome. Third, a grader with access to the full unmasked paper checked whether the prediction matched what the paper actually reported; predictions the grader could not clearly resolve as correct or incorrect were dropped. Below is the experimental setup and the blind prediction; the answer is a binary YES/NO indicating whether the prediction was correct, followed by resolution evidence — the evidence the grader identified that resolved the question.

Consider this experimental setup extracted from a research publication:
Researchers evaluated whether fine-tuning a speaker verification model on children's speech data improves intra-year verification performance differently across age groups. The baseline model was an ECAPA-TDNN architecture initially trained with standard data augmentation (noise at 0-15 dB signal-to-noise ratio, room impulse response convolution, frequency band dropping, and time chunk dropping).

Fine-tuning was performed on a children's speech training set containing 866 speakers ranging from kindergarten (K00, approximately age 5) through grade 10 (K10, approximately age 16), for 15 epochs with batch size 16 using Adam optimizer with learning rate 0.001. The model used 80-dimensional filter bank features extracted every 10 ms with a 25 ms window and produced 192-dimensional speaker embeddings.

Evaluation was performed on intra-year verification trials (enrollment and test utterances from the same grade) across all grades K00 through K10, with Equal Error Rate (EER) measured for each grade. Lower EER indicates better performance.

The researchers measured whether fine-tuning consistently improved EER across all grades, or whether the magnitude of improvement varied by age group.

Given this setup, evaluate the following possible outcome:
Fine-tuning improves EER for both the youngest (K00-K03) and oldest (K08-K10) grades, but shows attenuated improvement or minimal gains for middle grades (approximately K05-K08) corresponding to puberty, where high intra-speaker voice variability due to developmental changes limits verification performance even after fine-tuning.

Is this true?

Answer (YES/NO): NO